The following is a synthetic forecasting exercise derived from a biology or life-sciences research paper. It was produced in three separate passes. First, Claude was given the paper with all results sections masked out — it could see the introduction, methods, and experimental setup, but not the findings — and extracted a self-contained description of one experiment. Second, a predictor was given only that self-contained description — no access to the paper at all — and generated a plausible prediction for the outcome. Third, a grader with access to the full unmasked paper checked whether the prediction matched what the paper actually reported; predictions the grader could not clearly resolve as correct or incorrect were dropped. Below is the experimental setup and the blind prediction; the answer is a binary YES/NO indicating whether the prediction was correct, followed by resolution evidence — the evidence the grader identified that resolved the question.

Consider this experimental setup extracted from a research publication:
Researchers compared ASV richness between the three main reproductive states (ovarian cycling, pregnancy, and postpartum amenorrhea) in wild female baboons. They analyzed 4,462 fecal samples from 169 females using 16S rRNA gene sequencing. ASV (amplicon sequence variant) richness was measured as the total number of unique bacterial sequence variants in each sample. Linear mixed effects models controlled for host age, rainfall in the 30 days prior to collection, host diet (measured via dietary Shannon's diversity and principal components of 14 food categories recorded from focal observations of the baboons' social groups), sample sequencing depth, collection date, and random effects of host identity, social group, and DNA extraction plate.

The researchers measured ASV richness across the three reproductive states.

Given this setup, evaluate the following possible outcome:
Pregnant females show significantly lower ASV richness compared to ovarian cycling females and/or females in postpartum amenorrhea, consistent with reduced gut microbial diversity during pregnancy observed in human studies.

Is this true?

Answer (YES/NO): NO